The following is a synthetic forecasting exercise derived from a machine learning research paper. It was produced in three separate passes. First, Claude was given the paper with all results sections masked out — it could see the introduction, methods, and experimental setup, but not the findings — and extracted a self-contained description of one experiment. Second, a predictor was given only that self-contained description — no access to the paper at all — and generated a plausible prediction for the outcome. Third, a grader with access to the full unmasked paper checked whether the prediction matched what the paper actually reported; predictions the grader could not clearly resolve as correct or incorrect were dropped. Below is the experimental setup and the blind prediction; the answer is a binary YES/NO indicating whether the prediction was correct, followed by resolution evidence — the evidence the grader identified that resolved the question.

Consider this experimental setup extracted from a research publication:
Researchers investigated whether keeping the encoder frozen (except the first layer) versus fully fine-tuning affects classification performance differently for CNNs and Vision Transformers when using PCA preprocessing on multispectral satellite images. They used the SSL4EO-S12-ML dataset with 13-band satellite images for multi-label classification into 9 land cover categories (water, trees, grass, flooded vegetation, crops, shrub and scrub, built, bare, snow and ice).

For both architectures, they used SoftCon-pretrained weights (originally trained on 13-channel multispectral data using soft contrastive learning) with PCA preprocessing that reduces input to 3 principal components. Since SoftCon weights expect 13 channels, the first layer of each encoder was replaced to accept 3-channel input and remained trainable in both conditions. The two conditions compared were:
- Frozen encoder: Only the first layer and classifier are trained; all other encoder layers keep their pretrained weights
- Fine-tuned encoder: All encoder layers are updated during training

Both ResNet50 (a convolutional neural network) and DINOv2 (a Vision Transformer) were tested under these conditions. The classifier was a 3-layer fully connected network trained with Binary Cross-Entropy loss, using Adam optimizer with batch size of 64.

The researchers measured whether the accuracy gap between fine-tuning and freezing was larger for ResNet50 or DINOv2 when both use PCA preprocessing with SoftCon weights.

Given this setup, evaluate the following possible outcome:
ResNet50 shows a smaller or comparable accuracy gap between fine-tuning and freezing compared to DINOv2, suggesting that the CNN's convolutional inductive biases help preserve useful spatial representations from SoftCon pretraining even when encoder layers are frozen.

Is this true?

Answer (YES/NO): YES